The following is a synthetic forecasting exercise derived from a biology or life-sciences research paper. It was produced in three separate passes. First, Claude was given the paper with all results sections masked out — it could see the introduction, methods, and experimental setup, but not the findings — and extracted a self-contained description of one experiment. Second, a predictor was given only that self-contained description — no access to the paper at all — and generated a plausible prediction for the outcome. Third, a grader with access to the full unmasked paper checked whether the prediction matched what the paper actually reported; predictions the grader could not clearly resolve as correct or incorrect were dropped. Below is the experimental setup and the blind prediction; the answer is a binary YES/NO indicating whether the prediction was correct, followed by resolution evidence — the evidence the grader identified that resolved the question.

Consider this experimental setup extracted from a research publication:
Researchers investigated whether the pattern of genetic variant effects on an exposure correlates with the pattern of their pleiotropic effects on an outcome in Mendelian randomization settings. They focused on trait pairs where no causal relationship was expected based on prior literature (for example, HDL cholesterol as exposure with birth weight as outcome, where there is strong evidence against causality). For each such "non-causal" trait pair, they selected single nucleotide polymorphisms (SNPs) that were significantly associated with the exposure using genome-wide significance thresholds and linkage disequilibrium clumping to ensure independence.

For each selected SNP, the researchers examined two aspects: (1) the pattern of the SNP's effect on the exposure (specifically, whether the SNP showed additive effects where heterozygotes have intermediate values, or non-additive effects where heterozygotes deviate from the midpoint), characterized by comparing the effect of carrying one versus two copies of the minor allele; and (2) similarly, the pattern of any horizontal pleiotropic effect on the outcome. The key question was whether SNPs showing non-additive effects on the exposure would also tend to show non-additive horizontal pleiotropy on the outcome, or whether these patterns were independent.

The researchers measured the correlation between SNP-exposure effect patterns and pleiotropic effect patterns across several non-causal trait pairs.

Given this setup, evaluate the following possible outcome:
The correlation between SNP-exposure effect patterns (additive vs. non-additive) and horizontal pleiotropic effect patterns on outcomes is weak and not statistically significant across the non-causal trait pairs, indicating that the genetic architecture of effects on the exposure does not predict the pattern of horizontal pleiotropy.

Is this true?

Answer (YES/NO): YES